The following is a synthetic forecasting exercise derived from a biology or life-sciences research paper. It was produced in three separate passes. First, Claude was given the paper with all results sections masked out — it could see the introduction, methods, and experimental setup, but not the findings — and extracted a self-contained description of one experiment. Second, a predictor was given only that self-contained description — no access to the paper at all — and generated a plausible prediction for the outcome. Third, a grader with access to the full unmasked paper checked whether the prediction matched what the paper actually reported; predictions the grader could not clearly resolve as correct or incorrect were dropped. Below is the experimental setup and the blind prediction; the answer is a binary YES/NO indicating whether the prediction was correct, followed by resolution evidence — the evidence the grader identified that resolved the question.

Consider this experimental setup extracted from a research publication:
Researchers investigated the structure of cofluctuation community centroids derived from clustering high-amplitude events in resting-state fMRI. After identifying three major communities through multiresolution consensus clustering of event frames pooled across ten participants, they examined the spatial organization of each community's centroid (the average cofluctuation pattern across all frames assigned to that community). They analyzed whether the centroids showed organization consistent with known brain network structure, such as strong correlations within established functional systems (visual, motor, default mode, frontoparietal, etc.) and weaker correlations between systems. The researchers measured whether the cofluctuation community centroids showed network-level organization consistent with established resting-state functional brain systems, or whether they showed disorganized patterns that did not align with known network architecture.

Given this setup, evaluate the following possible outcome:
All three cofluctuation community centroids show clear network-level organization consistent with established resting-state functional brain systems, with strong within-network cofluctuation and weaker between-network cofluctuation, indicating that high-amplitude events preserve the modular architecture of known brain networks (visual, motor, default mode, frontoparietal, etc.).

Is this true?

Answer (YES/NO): NO